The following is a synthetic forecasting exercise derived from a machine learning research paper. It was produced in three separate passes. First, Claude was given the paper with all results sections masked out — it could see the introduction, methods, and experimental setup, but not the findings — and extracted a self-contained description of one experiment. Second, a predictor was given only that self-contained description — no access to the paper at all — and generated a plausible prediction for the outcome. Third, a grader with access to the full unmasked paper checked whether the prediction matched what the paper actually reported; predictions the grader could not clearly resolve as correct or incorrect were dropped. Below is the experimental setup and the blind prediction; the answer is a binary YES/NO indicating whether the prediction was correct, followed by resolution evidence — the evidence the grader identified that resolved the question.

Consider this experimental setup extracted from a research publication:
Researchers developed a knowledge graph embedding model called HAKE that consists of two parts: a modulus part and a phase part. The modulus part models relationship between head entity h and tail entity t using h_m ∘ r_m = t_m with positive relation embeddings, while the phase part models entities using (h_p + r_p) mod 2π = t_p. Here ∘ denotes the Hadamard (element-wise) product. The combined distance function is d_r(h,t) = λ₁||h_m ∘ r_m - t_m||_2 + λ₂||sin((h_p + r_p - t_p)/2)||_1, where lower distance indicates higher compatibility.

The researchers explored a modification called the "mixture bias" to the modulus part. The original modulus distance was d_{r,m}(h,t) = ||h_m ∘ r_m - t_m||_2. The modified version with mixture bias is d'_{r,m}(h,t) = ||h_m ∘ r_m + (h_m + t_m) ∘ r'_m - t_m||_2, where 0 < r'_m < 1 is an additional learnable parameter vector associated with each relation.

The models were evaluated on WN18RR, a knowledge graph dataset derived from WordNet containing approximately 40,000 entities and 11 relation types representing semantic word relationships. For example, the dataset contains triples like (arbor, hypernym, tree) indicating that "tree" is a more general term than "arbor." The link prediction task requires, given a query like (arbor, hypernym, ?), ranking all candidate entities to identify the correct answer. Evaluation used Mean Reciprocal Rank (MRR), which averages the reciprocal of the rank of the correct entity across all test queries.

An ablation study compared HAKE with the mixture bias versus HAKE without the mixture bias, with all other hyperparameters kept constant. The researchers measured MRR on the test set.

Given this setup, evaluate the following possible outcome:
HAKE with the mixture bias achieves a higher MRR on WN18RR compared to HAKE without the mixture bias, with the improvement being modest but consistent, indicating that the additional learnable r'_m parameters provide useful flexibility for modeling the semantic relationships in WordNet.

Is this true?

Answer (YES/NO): NO